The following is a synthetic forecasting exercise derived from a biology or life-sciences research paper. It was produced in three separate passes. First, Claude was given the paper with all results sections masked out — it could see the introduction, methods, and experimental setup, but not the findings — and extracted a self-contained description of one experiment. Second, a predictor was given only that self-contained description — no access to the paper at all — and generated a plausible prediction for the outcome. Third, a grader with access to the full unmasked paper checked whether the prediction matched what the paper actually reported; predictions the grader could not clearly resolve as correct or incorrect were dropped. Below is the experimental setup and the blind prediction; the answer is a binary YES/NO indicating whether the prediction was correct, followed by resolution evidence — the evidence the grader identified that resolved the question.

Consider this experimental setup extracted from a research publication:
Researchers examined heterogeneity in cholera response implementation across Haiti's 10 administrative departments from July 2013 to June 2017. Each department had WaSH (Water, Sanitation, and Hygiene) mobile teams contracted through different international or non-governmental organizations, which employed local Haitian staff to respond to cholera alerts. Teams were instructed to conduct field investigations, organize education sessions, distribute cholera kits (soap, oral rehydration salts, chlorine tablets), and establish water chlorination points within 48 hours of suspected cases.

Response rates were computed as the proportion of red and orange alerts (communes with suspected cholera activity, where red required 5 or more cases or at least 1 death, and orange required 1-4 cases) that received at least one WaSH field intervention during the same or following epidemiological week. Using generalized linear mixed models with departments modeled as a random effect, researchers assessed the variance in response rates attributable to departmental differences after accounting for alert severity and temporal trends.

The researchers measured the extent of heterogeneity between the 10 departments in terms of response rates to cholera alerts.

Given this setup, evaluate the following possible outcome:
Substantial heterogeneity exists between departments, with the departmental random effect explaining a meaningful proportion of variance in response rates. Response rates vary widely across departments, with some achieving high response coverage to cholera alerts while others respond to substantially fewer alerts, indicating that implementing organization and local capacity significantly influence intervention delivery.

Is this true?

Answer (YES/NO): YES